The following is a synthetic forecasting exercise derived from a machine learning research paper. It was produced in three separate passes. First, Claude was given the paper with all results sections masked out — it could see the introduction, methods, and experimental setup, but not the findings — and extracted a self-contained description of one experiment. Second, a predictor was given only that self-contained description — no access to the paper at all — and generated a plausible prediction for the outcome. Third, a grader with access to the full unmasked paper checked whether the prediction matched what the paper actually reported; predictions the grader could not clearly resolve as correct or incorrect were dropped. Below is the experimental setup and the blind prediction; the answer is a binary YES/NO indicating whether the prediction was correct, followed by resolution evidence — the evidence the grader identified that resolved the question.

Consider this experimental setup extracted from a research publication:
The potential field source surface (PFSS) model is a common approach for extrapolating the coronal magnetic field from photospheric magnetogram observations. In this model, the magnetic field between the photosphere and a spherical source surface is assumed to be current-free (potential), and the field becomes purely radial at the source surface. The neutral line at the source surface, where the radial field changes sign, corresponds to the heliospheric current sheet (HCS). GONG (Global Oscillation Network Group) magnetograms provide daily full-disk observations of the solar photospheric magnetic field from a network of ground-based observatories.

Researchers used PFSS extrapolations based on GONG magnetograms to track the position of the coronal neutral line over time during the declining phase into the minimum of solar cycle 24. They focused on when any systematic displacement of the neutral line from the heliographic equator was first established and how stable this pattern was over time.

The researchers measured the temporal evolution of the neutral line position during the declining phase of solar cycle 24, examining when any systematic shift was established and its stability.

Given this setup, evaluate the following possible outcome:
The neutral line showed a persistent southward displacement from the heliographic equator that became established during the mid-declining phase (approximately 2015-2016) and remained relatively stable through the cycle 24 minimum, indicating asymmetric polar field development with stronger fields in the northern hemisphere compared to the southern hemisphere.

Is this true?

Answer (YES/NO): NO